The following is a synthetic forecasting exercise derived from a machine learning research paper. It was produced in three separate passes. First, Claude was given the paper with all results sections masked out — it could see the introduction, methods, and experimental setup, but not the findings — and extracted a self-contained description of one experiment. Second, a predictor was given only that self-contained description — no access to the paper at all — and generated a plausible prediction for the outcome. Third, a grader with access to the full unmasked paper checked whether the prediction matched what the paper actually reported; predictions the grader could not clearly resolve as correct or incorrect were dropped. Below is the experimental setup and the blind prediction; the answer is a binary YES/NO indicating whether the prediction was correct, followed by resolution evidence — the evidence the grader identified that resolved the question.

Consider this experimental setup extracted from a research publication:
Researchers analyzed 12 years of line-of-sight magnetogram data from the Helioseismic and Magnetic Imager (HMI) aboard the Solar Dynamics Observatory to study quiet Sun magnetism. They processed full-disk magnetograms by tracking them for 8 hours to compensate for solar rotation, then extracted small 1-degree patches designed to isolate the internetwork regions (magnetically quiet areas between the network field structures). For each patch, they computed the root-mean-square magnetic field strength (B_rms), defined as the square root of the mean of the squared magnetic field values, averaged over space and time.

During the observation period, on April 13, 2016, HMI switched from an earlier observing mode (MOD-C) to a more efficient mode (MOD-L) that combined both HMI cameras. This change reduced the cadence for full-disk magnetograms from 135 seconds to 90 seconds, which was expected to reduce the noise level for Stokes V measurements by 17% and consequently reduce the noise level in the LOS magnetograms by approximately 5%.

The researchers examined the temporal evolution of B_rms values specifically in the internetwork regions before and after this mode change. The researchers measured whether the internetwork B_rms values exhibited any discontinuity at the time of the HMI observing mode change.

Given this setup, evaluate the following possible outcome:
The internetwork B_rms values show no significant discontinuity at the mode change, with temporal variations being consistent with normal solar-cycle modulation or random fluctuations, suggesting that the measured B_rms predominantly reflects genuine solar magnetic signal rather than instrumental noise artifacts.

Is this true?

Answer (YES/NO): NO